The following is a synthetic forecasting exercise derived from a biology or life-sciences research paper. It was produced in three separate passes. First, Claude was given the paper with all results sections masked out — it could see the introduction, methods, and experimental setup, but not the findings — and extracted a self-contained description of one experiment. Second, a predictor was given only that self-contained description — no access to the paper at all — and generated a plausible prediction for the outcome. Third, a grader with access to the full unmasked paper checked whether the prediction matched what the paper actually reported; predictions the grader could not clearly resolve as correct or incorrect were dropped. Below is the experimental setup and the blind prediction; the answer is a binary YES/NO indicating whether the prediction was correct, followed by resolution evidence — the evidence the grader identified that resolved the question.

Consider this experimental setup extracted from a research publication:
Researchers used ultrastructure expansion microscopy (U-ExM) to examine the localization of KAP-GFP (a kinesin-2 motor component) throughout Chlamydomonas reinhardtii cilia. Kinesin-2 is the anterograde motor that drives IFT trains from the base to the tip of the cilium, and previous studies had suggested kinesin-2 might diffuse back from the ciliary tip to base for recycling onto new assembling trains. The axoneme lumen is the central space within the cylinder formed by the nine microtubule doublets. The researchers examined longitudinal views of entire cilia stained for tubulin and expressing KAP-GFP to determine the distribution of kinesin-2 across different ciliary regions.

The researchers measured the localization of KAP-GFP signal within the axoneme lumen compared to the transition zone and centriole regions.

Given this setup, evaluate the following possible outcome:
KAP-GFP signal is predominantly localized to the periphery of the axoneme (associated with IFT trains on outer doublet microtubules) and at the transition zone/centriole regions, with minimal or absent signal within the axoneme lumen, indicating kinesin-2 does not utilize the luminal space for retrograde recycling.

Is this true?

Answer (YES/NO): NO